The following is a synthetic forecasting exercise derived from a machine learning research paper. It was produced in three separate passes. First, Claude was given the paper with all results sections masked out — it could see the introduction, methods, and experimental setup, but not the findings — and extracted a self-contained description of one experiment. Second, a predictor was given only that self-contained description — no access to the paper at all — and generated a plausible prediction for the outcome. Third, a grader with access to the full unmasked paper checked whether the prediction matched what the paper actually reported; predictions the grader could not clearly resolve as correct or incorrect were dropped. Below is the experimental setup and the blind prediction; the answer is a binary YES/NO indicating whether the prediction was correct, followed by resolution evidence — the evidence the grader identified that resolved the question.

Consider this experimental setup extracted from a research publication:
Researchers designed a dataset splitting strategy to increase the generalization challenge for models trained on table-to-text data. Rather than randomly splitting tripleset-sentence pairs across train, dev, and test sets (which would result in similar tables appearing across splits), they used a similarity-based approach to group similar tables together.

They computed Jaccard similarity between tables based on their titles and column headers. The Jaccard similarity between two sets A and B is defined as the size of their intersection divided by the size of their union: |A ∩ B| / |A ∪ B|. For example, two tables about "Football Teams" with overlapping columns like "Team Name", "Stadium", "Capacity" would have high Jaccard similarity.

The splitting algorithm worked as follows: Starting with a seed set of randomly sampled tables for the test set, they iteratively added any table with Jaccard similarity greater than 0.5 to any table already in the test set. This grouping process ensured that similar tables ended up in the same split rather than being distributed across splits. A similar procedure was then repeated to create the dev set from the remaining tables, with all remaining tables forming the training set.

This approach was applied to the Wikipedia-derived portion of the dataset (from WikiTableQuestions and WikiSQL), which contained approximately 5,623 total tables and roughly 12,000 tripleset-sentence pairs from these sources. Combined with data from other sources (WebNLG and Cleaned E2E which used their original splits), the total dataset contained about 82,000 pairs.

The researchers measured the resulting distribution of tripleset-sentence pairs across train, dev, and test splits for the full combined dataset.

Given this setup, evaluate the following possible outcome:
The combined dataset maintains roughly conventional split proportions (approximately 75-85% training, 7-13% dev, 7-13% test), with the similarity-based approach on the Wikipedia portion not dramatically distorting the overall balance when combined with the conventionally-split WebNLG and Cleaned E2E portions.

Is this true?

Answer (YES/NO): NO